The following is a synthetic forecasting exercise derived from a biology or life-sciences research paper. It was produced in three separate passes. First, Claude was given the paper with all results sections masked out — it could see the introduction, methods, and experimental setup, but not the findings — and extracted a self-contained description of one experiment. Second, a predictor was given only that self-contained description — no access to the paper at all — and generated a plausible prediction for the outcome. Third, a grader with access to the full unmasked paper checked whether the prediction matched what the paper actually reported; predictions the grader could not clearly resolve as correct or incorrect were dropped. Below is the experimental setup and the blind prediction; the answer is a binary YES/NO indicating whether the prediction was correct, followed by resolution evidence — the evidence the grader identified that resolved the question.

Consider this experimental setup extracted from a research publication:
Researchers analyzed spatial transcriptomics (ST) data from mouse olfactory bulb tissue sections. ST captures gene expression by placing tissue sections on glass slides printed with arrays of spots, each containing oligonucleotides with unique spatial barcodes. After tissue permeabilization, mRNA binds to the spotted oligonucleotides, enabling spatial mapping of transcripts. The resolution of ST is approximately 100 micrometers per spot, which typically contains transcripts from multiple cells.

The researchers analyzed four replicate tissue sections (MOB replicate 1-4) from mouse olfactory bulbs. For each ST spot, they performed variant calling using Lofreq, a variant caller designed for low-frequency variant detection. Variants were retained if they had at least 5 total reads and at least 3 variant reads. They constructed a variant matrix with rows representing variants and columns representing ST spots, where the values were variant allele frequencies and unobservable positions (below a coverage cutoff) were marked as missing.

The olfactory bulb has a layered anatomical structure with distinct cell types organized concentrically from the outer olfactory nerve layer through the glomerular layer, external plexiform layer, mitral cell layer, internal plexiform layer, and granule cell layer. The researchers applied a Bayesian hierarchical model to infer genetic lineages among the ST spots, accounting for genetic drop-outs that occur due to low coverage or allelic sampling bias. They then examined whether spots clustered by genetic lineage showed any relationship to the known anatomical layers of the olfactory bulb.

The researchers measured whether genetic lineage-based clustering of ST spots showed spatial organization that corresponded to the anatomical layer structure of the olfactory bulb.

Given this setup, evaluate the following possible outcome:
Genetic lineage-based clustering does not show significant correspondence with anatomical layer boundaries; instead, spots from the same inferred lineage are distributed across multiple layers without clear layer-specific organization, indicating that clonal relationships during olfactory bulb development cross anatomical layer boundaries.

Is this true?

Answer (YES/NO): NO